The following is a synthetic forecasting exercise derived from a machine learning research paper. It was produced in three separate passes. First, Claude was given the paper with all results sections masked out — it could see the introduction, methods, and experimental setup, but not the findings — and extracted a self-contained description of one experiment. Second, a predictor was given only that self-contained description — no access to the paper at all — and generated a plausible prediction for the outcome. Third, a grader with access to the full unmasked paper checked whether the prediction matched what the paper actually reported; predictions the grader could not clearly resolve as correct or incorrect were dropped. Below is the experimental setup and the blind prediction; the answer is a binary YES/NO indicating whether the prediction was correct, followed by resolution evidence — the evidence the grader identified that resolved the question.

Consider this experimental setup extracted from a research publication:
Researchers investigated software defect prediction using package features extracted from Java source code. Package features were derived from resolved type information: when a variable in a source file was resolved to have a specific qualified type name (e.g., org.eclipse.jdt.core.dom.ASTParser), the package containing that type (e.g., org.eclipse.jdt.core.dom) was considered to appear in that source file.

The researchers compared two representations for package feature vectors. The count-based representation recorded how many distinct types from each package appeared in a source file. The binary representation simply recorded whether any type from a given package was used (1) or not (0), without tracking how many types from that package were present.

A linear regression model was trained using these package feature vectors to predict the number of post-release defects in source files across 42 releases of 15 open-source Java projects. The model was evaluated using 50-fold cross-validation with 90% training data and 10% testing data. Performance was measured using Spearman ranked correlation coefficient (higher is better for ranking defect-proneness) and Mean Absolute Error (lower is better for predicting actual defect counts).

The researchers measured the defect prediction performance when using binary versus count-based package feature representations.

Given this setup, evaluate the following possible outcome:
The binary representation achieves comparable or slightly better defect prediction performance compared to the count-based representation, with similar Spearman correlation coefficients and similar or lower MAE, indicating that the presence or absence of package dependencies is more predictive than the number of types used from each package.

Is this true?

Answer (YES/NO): YES